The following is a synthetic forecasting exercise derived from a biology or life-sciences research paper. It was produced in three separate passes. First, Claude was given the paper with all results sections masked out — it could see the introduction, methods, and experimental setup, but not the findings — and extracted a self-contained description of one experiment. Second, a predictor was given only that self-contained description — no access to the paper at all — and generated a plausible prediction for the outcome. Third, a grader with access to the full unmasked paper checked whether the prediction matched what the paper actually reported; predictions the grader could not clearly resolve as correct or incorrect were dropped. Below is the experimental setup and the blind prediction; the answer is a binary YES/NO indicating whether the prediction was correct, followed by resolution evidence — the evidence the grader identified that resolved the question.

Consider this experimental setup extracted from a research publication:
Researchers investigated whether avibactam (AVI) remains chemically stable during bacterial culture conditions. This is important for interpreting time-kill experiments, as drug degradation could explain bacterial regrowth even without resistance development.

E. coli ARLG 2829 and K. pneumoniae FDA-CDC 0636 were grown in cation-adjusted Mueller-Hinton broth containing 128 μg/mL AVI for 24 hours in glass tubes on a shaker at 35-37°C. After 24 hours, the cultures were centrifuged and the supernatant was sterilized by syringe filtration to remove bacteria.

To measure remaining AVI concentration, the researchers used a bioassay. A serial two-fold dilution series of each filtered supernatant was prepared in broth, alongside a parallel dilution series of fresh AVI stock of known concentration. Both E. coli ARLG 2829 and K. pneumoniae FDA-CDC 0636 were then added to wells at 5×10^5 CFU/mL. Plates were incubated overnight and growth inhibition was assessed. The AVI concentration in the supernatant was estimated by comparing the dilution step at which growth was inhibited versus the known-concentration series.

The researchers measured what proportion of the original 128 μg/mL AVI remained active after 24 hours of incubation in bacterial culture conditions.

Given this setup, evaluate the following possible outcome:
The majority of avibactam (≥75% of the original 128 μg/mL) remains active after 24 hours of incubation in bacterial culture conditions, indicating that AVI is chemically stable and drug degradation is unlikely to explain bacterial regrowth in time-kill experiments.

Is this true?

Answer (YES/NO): YES